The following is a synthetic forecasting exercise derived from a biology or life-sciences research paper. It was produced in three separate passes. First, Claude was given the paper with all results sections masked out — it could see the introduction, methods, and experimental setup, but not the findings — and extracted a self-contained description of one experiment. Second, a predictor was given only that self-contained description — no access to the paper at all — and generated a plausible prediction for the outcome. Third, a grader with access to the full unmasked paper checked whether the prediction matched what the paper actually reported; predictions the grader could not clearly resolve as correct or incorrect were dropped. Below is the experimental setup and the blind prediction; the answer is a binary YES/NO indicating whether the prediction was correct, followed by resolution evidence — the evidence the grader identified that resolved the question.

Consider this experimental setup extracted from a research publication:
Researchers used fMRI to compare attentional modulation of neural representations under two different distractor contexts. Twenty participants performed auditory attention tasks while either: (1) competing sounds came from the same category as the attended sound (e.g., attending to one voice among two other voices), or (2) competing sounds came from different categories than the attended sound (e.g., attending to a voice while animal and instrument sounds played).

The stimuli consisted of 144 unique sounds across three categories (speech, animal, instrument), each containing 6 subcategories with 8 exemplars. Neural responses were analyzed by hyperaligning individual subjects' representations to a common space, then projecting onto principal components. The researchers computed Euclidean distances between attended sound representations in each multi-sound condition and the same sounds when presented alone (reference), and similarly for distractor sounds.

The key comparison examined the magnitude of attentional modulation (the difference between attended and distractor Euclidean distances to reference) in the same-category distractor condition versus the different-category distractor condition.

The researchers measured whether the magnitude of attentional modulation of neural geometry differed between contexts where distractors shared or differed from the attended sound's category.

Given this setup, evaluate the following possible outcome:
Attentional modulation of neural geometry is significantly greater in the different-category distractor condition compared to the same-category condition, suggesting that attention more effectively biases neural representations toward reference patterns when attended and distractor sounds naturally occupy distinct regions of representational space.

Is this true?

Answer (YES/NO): YES